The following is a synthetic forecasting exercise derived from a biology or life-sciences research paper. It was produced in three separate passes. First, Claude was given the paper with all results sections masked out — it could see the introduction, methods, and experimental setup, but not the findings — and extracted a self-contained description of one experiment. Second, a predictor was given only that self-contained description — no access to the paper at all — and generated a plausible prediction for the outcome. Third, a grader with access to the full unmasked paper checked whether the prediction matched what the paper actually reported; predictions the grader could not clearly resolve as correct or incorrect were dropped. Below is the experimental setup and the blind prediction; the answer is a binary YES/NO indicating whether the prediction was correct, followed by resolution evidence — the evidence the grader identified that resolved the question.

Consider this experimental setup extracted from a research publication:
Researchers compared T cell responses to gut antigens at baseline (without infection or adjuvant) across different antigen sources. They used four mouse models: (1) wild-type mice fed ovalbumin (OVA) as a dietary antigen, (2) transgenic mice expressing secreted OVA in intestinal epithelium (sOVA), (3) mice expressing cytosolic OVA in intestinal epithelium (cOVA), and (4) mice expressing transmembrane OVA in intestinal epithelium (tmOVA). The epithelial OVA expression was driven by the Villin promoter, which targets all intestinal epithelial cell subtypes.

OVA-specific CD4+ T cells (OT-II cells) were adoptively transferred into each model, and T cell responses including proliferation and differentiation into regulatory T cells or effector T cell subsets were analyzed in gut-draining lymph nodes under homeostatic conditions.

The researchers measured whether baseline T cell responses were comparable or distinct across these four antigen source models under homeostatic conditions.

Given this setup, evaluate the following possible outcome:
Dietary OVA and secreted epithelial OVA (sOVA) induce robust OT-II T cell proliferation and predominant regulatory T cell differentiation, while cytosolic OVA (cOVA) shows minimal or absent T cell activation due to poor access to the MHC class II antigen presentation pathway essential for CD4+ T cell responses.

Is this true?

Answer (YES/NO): NO